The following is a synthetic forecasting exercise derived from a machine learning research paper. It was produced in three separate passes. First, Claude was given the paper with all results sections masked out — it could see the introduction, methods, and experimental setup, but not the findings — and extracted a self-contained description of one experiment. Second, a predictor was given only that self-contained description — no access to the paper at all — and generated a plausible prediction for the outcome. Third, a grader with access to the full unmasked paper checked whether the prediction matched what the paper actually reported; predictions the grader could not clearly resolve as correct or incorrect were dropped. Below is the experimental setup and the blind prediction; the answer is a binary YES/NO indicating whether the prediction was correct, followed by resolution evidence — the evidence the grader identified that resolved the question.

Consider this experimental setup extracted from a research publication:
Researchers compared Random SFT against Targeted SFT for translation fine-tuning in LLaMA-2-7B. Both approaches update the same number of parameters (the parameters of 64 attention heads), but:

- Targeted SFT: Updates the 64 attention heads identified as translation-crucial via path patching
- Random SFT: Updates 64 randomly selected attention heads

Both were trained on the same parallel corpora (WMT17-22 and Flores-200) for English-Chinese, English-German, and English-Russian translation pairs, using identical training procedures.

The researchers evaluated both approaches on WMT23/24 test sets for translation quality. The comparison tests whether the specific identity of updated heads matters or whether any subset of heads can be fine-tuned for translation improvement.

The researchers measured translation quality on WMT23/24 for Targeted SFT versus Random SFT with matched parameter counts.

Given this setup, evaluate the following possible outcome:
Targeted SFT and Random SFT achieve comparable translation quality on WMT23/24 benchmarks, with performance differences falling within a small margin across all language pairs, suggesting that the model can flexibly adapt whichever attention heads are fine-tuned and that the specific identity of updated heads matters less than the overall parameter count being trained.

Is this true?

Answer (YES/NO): NO